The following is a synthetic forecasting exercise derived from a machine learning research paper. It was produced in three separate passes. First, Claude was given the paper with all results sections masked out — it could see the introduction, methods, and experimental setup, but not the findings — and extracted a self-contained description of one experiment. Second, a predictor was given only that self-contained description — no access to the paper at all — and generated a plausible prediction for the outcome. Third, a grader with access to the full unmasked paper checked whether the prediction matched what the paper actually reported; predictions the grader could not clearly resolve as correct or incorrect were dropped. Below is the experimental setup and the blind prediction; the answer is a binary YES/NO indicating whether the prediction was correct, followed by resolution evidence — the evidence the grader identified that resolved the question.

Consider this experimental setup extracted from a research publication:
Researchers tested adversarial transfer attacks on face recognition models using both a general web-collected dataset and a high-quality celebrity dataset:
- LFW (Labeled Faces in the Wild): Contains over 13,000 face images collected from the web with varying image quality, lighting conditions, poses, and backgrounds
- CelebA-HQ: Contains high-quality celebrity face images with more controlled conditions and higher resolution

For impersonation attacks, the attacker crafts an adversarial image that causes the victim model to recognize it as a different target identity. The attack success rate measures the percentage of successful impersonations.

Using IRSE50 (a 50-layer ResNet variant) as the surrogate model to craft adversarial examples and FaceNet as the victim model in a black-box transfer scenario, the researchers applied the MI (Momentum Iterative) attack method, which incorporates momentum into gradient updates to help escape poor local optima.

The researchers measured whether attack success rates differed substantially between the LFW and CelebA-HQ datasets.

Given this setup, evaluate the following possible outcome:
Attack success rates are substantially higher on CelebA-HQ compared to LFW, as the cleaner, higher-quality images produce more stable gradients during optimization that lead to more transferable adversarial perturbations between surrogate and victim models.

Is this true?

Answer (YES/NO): NO